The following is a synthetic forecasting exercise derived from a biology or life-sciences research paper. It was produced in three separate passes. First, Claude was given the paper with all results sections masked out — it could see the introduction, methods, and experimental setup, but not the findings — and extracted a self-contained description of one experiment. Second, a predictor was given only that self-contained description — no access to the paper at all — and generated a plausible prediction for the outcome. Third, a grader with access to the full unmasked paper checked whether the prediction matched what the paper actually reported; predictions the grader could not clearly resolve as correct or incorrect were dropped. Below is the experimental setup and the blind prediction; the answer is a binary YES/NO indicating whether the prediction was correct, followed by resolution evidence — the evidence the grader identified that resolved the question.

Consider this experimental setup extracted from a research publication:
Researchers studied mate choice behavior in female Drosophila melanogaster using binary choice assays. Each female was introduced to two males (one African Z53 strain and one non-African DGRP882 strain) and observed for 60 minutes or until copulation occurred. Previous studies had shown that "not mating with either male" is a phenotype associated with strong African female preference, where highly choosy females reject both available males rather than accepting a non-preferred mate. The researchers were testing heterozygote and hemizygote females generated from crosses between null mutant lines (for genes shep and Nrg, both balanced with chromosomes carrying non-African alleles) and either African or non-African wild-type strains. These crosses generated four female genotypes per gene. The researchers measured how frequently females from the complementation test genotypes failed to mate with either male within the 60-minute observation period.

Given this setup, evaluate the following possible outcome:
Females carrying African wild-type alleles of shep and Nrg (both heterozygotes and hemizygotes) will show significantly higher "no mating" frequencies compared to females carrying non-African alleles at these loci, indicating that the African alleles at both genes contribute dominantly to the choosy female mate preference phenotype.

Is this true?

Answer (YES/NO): NO